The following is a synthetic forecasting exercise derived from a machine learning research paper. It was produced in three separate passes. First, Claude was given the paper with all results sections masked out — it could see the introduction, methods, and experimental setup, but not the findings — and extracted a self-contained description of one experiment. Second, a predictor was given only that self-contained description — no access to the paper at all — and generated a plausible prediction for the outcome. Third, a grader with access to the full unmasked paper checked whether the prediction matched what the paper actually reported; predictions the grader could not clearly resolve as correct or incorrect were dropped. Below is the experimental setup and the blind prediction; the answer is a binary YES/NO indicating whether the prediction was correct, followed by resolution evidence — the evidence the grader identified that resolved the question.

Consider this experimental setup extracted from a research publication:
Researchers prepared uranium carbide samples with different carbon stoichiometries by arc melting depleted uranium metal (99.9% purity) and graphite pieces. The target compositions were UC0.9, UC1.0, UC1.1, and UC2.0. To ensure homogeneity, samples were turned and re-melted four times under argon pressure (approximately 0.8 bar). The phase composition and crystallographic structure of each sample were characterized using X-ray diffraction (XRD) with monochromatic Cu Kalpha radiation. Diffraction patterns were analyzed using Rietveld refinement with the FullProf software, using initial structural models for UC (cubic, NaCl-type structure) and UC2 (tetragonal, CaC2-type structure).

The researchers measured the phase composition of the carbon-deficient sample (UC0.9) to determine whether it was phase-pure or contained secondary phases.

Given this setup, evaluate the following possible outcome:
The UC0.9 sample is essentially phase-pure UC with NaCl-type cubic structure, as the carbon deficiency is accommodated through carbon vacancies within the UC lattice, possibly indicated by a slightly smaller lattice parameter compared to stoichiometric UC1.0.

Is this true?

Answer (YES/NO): NO